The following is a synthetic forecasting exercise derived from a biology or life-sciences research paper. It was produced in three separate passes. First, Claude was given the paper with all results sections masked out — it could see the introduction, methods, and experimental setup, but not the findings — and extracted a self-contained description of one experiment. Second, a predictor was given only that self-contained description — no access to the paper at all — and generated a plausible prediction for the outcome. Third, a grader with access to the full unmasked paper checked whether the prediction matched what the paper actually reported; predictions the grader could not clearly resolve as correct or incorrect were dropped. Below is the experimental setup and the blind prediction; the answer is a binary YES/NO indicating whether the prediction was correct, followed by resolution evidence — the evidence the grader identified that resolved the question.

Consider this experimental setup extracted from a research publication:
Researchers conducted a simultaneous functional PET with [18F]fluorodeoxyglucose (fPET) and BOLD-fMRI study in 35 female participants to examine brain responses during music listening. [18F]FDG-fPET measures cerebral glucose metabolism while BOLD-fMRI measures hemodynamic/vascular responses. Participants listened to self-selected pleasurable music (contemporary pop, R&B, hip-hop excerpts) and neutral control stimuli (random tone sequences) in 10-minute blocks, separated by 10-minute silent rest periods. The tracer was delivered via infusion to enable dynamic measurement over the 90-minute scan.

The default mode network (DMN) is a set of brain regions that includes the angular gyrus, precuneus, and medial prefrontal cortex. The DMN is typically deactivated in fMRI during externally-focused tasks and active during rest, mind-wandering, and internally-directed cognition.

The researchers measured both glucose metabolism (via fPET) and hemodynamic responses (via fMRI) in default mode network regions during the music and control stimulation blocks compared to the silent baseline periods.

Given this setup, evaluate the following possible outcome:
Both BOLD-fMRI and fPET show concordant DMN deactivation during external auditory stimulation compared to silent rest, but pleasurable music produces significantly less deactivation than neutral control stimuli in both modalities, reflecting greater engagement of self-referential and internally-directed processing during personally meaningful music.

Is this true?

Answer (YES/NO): NO